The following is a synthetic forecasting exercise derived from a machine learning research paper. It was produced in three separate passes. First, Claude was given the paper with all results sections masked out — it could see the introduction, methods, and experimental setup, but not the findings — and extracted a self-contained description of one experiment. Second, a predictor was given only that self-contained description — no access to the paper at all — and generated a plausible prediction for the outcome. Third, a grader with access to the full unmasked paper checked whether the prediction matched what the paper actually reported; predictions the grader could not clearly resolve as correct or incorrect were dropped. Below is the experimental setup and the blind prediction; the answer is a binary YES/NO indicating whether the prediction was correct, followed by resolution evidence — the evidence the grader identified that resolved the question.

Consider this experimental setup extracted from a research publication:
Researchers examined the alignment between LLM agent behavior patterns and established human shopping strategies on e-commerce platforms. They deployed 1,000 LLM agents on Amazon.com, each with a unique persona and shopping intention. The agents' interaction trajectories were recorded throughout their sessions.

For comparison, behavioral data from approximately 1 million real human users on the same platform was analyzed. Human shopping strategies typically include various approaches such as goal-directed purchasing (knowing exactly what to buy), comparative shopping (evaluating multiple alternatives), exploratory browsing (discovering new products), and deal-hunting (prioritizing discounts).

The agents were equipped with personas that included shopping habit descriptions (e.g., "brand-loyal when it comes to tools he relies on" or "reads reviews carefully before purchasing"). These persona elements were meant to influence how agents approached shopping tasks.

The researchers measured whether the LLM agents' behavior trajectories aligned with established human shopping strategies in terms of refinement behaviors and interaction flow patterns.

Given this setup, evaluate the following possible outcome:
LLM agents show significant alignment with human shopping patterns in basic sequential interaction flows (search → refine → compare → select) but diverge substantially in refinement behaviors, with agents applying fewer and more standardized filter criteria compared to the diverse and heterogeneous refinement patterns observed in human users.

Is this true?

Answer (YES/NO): NO